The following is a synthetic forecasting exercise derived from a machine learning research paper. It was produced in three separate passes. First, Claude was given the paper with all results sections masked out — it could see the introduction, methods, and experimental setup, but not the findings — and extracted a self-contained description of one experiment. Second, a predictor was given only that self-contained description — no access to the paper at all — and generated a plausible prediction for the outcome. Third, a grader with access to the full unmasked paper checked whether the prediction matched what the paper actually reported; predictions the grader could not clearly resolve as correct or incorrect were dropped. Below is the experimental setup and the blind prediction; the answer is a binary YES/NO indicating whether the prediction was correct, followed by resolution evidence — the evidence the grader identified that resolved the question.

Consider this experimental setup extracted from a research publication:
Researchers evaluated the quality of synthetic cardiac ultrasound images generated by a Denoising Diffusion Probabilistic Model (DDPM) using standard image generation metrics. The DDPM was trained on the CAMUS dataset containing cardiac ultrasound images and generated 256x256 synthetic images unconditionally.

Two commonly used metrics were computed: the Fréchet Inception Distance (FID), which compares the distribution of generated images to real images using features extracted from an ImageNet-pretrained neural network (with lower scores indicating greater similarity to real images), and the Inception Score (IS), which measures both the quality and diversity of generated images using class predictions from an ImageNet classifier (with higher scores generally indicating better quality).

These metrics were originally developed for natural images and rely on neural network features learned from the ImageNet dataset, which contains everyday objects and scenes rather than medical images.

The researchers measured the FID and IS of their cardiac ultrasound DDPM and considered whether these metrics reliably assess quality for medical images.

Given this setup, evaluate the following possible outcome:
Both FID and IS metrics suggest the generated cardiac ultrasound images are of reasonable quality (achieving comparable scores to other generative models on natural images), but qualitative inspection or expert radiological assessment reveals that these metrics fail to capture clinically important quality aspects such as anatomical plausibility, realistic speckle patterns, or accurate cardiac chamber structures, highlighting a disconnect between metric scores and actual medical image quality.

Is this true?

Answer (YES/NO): NO